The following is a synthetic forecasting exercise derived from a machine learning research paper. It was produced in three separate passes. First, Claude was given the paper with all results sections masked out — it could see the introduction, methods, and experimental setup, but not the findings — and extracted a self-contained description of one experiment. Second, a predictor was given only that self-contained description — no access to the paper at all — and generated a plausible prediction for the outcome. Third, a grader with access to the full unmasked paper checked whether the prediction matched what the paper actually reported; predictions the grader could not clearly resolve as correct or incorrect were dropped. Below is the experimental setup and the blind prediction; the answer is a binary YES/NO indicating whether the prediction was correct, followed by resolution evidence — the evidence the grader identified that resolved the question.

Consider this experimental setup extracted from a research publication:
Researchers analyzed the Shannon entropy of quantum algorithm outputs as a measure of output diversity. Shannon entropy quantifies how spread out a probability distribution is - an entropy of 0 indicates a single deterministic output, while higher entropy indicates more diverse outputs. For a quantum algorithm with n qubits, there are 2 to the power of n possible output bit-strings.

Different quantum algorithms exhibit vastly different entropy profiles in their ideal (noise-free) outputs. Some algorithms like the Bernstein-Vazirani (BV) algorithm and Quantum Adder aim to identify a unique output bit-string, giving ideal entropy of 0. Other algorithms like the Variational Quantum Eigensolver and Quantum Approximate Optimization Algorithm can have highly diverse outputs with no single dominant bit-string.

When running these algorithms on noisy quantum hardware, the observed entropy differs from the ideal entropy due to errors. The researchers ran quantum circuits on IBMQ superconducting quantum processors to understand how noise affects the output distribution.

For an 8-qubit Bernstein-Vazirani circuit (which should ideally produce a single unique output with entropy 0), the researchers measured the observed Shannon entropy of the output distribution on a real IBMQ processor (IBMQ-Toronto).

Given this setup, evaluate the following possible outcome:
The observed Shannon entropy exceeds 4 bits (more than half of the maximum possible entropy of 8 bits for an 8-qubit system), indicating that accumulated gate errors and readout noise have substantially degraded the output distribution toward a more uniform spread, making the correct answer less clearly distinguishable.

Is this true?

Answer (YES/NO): NO